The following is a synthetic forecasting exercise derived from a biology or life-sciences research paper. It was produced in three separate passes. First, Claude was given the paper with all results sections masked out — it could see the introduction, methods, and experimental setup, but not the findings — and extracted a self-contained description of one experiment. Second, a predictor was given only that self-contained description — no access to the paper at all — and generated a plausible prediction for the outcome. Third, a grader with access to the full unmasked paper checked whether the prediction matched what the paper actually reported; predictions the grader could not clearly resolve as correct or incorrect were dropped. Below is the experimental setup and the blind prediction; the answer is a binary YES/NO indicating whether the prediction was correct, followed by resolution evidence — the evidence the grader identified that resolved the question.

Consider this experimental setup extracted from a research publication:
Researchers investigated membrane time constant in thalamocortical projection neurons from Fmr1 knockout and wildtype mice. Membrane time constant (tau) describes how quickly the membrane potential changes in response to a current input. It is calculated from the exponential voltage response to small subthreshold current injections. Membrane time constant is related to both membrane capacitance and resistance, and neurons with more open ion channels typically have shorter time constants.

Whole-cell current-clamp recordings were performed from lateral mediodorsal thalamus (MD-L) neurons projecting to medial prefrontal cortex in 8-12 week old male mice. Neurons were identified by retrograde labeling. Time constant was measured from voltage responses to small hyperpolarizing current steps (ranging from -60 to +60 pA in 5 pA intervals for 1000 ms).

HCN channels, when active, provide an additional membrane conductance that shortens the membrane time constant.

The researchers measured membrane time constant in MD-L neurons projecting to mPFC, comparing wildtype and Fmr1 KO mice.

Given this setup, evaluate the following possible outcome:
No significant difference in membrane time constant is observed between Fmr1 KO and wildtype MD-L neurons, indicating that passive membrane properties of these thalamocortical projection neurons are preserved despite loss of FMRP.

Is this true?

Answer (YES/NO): NO